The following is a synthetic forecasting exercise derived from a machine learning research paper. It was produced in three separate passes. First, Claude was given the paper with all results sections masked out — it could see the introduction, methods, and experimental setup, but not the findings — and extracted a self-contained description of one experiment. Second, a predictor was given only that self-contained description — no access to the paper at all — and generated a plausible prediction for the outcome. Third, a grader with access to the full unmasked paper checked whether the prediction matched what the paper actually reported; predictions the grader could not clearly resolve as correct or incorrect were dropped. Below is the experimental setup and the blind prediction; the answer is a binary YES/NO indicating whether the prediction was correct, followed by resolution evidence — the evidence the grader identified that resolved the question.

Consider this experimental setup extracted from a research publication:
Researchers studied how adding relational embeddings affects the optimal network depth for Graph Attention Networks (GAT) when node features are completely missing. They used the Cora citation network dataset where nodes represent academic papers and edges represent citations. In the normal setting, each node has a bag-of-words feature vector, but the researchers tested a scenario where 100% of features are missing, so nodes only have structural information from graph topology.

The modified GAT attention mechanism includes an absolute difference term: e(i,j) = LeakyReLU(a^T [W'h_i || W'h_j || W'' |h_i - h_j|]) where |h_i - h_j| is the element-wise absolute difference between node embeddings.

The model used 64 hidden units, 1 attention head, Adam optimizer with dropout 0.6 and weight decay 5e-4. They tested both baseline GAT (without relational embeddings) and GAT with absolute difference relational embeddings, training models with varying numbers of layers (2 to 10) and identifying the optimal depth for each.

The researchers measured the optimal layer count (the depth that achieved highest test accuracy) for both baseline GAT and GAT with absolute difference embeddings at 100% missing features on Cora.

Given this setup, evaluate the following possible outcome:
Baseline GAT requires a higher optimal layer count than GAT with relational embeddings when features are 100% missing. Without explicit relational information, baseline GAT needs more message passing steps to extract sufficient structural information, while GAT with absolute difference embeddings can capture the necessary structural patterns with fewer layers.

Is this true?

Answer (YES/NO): NO